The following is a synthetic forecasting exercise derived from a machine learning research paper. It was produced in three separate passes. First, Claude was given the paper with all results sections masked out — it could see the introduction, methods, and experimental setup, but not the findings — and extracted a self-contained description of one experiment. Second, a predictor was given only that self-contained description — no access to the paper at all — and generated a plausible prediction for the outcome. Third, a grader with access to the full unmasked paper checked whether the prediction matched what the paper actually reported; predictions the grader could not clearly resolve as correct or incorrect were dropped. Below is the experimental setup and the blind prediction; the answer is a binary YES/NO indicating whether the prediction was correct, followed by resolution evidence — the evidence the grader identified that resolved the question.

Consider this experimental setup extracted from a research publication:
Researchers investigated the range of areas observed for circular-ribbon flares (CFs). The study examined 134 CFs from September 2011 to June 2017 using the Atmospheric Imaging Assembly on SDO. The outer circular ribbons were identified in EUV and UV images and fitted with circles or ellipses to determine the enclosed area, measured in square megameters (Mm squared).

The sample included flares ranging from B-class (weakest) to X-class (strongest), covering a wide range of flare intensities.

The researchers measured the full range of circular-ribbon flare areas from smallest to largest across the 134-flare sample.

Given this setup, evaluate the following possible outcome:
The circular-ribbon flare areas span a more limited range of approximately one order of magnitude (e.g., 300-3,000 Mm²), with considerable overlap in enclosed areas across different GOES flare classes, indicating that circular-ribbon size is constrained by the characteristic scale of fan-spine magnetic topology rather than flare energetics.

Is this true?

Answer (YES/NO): NO